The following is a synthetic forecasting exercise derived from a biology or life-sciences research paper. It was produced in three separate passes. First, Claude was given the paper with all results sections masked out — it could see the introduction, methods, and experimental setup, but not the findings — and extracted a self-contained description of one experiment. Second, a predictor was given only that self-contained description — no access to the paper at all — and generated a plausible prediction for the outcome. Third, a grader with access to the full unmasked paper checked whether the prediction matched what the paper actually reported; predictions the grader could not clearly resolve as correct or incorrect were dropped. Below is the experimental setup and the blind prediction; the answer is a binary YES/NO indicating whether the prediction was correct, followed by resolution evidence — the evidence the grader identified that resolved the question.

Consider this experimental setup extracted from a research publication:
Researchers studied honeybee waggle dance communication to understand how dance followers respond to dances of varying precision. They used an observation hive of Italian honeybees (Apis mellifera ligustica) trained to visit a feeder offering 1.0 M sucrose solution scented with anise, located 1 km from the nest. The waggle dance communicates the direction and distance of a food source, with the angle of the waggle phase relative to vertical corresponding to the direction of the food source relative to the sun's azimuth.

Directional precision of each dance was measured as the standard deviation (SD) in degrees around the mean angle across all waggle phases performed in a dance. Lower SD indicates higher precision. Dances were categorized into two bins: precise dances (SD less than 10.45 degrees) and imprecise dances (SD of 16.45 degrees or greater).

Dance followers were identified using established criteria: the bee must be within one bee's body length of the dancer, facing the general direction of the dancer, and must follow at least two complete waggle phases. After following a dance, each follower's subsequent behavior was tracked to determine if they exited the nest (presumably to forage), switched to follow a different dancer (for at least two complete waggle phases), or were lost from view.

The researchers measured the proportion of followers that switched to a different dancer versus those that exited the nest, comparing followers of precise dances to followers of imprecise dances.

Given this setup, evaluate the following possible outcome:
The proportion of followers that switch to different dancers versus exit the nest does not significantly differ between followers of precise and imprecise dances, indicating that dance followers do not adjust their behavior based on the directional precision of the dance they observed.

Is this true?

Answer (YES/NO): NO